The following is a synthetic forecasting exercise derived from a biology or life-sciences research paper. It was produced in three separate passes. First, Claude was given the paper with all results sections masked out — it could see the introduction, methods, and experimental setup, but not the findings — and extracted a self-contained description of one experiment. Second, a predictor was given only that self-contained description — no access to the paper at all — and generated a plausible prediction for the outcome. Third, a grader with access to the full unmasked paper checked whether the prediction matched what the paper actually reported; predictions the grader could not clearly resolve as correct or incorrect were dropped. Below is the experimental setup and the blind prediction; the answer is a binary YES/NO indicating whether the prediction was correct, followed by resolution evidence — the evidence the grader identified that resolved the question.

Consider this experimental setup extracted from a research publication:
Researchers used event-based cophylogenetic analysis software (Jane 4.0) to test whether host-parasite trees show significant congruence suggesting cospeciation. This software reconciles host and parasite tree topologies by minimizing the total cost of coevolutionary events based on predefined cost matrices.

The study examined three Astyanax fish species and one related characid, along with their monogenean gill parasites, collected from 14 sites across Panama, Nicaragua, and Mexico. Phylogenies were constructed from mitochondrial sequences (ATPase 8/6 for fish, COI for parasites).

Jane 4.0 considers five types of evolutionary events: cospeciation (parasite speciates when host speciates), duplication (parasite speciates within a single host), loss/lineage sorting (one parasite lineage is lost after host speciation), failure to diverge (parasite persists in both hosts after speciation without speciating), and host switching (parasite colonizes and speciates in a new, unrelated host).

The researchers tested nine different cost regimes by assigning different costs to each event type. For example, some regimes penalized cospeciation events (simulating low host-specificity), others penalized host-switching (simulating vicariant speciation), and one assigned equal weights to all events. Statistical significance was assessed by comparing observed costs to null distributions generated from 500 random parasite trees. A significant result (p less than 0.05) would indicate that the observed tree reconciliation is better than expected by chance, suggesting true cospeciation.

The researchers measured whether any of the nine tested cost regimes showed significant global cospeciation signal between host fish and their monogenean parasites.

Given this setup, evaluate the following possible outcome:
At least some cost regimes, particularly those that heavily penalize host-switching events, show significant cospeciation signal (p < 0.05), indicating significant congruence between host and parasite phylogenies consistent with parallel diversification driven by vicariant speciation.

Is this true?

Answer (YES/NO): NO